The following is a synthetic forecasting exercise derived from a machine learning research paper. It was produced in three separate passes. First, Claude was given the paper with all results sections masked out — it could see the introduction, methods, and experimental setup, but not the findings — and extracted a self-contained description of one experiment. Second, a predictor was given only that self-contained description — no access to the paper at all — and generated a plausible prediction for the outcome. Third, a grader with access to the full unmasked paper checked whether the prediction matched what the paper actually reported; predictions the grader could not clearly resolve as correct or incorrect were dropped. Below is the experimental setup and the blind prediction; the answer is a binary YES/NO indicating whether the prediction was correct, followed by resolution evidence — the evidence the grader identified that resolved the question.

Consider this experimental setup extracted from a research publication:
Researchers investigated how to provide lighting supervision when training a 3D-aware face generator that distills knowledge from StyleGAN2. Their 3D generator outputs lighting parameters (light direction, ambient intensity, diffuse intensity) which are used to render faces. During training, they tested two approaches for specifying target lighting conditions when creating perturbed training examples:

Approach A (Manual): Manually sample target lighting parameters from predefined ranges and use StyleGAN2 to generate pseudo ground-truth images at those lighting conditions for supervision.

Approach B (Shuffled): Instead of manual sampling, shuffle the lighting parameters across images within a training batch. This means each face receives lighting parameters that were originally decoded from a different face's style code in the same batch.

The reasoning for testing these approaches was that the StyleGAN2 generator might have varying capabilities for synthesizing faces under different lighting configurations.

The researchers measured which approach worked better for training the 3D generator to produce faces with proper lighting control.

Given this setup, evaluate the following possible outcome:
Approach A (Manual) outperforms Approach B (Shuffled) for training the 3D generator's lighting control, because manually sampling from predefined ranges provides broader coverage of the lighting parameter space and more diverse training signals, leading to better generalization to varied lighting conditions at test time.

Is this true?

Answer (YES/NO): NO